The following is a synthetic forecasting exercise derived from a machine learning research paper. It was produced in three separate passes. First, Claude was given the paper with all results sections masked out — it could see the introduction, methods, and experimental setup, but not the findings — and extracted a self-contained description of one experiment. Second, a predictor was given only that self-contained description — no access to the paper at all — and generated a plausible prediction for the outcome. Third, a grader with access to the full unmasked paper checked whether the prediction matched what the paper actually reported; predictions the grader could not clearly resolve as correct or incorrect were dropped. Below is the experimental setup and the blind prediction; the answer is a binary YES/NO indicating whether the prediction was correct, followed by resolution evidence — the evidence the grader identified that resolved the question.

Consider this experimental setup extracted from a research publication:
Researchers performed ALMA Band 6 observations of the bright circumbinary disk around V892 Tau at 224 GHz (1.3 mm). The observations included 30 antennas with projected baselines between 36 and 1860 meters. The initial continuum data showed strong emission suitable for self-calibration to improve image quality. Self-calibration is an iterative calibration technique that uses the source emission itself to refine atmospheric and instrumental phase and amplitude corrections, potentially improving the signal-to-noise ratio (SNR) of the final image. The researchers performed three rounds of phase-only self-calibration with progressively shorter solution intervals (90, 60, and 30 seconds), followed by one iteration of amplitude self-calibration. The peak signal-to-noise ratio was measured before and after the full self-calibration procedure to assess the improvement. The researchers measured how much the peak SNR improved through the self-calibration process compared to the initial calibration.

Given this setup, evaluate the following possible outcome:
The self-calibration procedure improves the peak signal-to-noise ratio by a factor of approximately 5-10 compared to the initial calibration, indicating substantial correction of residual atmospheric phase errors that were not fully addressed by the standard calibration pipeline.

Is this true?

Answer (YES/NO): NO